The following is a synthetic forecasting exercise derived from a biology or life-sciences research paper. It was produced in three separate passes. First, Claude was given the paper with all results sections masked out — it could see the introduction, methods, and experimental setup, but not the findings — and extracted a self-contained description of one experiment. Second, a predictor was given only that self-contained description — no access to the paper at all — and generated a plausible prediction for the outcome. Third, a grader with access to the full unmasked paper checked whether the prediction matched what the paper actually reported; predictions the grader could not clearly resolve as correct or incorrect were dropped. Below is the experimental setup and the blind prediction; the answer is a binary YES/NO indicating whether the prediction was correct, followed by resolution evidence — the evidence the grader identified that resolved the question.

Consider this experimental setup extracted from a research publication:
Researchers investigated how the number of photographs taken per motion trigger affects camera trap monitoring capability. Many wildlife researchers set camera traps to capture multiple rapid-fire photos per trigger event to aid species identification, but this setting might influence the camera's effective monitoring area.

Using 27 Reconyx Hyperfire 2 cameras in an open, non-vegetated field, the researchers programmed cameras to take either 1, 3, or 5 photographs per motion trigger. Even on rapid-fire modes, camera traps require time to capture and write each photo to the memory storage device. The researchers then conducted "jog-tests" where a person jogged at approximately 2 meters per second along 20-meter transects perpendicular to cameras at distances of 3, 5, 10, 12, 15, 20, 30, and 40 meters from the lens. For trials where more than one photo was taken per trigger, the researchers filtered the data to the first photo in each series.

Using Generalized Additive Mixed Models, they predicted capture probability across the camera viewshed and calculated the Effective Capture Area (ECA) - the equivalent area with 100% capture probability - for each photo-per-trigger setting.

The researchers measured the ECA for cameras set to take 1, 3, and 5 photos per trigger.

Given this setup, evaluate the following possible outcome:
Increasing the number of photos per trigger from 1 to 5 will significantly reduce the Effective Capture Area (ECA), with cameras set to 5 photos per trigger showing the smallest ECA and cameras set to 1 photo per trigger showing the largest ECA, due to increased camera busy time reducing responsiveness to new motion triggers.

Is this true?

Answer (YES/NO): NO